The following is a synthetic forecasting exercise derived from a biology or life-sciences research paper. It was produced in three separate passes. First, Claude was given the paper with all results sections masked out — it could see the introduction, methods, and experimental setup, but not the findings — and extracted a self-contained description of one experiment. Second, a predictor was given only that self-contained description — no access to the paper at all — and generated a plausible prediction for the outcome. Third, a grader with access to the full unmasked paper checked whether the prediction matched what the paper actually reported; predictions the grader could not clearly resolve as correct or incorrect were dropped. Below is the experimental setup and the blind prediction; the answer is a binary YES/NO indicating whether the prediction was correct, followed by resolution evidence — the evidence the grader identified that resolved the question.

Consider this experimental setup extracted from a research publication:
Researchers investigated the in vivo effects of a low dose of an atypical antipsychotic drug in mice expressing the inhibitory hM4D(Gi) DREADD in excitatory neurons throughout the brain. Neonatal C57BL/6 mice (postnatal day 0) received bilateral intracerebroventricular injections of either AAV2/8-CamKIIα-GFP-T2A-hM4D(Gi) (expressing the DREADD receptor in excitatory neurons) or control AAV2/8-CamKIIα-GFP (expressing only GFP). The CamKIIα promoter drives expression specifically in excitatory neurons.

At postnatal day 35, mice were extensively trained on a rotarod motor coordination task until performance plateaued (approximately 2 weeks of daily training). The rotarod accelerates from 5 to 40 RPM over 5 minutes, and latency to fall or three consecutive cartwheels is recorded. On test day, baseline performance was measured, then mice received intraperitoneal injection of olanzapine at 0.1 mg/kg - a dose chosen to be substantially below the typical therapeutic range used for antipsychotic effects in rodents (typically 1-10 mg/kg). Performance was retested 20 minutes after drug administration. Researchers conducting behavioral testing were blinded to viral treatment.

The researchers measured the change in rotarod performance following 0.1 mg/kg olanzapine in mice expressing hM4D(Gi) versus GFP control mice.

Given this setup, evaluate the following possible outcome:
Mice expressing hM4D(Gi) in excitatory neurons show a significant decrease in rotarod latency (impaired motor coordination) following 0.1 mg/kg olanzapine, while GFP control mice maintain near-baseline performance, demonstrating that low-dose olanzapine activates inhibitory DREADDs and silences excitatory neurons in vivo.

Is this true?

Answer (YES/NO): YES